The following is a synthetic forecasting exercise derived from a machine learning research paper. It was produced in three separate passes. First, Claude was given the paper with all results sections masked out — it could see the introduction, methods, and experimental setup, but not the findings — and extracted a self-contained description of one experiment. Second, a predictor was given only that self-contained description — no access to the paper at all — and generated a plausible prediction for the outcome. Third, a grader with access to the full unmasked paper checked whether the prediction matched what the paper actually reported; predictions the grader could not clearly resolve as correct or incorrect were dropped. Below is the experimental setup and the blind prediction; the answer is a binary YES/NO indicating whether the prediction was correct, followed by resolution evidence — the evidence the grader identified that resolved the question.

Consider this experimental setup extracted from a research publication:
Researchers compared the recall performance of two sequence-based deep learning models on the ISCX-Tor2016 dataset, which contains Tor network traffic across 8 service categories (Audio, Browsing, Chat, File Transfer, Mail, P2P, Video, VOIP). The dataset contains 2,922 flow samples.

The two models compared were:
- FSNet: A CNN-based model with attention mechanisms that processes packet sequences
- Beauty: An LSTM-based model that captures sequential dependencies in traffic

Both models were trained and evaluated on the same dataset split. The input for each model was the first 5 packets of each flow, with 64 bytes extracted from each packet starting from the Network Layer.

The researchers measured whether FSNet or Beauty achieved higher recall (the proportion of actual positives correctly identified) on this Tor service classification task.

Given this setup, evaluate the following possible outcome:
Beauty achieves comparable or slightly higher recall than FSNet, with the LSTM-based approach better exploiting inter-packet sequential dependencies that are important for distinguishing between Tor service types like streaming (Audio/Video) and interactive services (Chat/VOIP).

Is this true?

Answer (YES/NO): NO